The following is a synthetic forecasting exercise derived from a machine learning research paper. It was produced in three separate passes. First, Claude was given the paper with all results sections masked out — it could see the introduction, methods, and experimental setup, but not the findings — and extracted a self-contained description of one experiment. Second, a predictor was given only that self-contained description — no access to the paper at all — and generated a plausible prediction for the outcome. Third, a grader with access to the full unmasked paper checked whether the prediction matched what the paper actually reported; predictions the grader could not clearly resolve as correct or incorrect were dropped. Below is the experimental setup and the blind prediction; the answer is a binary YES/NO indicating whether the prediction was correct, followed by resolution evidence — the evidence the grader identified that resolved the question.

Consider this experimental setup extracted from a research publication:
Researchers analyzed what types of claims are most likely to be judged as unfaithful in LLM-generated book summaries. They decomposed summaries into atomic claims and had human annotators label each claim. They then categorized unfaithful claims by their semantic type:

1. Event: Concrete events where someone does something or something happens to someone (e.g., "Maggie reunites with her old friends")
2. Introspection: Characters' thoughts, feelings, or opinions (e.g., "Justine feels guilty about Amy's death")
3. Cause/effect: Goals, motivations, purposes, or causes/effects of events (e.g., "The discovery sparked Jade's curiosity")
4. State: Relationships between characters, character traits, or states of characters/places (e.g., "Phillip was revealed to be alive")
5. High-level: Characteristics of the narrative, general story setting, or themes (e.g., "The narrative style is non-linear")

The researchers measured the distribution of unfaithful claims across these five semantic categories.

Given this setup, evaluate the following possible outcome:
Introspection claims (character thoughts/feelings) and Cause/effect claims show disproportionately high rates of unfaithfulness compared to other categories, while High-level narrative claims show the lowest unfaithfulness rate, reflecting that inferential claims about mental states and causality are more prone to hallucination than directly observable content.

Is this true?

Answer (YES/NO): NO